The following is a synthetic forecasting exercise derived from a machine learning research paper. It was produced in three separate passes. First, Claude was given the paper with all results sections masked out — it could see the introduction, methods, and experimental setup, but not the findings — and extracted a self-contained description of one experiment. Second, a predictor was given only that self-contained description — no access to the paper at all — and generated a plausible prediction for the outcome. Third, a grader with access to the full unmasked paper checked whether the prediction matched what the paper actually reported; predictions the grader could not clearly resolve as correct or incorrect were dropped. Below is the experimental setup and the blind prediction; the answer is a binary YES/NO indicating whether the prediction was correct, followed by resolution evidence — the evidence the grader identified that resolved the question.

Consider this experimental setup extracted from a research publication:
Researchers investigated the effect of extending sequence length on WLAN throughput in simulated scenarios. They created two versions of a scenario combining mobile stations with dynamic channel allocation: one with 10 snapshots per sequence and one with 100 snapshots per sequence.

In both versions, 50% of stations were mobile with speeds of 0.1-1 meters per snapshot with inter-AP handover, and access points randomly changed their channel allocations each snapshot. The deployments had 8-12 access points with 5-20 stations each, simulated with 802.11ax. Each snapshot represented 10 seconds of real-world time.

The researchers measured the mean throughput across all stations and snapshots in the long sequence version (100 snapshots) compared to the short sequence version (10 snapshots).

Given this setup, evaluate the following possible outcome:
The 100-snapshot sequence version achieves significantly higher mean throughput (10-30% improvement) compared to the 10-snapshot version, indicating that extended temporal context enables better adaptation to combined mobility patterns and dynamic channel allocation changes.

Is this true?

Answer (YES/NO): NO